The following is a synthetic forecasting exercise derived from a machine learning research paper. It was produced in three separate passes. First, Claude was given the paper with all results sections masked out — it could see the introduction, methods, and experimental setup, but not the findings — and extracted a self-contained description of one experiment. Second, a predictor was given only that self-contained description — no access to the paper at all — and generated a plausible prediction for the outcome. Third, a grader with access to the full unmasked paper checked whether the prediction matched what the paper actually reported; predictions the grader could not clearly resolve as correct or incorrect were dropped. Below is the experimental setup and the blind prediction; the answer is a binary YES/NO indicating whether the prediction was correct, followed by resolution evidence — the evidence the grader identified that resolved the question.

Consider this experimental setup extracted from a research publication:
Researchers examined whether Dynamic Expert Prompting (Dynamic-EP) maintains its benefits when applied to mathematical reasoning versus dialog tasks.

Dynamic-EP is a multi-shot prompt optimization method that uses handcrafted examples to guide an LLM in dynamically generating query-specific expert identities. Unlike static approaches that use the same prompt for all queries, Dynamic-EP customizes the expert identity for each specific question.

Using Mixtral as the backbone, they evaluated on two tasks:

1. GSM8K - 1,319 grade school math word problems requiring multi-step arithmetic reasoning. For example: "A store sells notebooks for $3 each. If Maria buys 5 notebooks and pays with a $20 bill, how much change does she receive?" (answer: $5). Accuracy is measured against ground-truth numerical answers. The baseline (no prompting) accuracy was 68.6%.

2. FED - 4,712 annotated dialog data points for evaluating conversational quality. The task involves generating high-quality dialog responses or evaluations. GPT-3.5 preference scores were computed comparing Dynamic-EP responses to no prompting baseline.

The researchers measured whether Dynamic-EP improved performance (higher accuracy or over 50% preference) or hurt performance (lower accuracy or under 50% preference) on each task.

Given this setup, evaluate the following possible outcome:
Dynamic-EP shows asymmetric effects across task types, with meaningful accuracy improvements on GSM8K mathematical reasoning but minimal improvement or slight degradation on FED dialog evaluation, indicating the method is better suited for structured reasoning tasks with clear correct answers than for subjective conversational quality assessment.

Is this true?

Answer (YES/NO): NO